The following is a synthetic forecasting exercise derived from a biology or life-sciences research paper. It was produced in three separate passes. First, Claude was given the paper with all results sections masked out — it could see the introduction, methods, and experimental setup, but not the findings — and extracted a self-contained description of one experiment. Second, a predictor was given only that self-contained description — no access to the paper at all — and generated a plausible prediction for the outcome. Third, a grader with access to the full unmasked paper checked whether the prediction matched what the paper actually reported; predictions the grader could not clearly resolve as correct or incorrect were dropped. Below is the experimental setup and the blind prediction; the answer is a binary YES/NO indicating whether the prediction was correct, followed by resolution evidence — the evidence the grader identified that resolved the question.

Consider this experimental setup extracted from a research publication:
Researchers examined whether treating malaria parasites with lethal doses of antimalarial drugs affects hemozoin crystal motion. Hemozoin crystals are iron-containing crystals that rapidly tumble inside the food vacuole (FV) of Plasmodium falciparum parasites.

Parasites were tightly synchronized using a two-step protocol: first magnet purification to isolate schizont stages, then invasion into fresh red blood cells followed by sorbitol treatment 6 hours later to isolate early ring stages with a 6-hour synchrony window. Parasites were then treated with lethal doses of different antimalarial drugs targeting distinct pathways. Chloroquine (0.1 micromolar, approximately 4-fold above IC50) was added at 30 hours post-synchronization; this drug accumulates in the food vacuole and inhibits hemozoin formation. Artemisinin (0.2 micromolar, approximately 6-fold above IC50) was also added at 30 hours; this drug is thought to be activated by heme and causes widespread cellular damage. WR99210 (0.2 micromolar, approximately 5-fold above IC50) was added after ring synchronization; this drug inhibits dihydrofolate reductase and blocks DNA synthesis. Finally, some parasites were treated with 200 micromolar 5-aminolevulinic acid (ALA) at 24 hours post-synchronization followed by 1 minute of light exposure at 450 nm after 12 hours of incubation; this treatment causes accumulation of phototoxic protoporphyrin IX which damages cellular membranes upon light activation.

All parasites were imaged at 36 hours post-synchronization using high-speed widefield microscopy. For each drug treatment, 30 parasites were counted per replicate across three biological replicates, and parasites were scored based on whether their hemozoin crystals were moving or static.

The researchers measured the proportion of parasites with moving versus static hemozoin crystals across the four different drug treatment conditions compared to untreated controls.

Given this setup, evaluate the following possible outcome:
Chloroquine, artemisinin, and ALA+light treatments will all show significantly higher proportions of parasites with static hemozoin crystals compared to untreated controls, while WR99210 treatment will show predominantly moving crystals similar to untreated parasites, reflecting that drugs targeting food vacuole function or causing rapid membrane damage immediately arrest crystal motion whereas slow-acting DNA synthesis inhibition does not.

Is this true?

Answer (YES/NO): NO